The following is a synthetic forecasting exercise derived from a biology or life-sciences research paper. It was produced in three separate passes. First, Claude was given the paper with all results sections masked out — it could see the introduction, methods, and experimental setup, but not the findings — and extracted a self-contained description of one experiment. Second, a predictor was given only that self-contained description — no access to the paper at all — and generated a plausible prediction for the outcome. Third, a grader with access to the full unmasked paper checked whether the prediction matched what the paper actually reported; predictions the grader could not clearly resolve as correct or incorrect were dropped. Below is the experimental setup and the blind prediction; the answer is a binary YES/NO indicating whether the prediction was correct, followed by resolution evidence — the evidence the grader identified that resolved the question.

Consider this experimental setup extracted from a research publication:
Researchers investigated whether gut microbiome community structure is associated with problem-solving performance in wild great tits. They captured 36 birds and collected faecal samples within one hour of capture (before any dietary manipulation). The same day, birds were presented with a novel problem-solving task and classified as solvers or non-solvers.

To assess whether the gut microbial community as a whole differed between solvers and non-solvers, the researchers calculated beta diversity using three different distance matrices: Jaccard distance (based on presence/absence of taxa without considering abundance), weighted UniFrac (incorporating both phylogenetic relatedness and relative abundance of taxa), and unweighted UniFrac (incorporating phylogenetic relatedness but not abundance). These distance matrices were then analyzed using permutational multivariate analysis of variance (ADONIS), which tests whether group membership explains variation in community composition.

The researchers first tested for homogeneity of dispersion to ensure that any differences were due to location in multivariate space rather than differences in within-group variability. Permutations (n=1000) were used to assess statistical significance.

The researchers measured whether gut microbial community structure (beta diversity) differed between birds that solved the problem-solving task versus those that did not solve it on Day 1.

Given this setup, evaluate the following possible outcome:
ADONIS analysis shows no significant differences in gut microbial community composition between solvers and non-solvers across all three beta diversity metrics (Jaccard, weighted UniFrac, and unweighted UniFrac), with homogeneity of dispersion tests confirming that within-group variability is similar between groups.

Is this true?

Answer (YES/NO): YES